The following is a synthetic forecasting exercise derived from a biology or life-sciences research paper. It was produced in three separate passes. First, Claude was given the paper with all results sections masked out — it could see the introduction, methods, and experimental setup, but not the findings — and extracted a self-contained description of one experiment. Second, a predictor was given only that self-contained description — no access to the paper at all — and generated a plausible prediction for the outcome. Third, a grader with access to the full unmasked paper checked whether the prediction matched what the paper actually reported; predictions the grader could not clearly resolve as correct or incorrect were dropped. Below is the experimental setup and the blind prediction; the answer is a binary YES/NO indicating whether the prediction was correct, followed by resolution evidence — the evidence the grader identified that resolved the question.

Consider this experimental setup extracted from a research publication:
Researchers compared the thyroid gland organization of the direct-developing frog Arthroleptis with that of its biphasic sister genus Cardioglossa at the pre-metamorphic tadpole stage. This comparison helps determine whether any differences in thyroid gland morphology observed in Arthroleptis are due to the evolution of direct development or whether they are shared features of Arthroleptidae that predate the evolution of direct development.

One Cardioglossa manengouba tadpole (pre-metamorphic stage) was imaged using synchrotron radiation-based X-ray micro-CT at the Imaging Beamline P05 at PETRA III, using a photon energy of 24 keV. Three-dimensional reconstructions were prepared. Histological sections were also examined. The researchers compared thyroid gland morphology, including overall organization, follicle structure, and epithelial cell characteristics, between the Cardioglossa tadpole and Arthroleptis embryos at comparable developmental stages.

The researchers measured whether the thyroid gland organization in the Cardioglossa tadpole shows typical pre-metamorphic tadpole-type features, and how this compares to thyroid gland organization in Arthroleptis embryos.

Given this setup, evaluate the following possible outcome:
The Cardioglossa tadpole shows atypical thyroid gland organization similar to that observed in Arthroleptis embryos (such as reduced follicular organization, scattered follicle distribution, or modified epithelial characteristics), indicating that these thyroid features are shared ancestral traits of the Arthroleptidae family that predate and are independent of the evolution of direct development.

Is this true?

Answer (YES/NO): NO